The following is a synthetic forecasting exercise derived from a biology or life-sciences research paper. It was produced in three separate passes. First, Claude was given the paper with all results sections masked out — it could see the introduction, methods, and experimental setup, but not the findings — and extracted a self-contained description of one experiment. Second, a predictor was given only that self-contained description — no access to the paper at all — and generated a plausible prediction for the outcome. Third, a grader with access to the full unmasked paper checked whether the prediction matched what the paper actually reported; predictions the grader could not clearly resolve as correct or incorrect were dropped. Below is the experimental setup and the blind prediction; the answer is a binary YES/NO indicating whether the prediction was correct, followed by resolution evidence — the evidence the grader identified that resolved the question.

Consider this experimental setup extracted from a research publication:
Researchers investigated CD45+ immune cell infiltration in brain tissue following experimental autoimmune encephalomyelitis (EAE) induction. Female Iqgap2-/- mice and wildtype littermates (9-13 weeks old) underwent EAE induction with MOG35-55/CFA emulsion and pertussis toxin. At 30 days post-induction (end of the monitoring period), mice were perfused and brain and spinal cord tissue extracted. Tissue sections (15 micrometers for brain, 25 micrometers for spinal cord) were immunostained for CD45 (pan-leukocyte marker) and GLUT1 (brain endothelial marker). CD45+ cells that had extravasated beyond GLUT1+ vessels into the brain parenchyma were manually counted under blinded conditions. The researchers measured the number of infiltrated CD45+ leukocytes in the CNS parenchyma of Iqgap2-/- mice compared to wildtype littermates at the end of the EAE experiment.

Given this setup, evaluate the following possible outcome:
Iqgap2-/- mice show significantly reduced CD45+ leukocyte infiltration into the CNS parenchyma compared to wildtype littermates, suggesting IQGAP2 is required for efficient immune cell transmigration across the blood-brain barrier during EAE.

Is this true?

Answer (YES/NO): NO